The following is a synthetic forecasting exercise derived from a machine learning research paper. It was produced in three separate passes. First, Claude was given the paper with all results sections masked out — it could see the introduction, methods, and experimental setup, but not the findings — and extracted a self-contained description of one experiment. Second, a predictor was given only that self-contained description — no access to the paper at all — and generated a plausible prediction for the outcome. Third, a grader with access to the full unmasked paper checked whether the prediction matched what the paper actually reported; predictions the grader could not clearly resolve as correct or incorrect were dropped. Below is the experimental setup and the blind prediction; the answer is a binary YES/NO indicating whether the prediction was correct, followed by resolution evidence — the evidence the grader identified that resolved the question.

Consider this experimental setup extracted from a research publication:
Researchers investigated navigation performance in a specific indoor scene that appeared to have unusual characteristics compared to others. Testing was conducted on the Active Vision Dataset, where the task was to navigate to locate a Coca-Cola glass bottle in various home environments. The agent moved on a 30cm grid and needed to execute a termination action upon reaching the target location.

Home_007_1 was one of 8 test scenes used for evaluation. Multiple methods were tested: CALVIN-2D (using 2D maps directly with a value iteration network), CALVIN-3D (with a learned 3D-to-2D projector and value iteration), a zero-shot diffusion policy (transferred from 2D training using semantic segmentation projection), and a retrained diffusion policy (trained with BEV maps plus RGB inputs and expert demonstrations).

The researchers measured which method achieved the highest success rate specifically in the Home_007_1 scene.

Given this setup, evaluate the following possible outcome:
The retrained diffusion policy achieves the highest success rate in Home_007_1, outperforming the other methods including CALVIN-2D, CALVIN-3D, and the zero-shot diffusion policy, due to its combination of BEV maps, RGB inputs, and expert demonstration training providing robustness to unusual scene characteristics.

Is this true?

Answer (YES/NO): NO